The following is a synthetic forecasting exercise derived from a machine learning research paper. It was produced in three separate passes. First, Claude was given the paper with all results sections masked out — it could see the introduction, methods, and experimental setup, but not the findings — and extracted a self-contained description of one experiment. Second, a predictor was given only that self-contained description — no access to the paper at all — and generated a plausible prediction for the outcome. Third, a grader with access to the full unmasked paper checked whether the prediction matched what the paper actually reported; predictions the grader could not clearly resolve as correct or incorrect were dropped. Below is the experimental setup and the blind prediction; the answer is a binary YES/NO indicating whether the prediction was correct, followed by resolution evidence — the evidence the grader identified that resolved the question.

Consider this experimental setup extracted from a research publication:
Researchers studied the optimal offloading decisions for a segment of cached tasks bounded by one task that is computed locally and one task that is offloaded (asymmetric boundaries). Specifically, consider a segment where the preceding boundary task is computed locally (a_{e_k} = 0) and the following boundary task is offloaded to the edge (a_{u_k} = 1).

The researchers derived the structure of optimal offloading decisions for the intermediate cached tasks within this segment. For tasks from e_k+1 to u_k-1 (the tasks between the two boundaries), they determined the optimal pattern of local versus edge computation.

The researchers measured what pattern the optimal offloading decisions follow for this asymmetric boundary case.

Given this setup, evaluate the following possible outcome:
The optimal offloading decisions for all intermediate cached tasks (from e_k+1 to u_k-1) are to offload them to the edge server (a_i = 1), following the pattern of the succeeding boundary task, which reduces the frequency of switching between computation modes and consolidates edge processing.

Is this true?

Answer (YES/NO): NO